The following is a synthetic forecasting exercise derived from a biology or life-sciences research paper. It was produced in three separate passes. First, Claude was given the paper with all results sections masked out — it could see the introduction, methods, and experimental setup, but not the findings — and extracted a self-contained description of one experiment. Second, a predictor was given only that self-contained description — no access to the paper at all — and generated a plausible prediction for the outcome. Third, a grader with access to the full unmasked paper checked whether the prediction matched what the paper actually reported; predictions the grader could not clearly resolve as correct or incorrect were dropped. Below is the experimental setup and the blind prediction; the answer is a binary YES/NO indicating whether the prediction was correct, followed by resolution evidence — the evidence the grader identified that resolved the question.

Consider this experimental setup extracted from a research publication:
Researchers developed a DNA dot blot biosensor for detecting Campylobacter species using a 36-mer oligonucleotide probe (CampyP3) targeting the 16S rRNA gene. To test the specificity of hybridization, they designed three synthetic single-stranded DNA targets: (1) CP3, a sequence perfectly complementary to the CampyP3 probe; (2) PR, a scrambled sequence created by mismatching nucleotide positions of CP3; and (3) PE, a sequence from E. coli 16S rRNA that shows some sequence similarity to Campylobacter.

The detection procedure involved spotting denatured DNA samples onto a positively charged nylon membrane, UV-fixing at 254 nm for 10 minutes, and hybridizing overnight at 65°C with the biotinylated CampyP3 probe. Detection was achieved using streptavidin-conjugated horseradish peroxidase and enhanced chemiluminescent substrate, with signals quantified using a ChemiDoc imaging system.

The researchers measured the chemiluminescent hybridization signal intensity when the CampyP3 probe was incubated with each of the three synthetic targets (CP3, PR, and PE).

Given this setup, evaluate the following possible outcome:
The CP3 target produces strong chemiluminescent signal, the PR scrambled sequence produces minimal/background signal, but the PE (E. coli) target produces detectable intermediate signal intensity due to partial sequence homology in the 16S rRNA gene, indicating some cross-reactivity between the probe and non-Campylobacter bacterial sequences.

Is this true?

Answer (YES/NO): NO